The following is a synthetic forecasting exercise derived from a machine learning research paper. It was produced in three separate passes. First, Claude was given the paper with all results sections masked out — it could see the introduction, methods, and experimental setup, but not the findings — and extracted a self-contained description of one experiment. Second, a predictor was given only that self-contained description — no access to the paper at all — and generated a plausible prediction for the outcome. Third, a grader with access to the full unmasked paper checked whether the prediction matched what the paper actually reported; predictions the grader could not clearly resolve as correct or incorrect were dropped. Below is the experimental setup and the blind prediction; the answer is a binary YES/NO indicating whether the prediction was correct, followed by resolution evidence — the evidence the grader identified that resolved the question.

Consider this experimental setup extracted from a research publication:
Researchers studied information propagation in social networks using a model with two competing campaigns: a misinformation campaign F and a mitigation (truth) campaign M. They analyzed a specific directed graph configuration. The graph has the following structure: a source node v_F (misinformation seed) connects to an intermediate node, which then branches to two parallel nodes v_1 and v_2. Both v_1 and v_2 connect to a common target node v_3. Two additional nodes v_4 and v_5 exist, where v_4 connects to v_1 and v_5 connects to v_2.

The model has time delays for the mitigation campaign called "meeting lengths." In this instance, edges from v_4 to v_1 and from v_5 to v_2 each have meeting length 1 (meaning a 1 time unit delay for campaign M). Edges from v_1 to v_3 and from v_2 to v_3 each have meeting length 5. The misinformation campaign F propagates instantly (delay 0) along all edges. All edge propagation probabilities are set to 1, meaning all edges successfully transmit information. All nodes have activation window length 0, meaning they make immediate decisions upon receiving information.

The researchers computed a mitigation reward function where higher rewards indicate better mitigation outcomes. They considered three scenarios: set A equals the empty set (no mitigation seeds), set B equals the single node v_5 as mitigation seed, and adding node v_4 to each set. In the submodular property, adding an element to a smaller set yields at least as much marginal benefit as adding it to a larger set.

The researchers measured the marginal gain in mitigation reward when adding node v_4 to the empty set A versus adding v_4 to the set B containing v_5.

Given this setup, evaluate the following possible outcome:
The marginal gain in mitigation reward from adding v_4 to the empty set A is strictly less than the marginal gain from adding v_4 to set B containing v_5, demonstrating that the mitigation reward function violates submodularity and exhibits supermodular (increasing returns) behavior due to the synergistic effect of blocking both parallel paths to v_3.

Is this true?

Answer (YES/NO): YES